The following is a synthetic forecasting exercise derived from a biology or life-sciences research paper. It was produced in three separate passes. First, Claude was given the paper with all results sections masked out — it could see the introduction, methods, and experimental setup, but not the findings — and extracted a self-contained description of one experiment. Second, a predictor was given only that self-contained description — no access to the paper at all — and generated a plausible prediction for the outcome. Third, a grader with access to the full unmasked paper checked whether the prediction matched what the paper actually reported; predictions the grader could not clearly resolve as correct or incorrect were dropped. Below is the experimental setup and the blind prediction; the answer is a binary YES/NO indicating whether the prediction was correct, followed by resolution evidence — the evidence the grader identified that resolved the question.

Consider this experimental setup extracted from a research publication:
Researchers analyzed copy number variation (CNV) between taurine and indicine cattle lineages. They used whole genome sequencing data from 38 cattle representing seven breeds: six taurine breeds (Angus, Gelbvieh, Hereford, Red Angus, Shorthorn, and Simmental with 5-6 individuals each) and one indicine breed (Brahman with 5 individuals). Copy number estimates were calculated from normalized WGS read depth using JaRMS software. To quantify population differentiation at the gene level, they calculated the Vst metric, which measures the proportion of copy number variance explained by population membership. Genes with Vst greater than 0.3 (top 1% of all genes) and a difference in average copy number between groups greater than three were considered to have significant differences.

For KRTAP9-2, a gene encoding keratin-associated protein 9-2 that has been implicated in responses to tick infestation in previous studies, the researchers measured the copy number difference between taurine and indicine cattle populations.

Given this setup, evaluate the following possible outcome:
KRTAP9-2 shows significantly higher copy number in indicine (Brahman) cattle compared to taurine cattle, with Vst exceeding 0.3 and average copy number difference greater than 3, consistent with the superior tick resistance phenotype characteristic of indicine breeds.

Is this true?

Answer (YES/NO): NO